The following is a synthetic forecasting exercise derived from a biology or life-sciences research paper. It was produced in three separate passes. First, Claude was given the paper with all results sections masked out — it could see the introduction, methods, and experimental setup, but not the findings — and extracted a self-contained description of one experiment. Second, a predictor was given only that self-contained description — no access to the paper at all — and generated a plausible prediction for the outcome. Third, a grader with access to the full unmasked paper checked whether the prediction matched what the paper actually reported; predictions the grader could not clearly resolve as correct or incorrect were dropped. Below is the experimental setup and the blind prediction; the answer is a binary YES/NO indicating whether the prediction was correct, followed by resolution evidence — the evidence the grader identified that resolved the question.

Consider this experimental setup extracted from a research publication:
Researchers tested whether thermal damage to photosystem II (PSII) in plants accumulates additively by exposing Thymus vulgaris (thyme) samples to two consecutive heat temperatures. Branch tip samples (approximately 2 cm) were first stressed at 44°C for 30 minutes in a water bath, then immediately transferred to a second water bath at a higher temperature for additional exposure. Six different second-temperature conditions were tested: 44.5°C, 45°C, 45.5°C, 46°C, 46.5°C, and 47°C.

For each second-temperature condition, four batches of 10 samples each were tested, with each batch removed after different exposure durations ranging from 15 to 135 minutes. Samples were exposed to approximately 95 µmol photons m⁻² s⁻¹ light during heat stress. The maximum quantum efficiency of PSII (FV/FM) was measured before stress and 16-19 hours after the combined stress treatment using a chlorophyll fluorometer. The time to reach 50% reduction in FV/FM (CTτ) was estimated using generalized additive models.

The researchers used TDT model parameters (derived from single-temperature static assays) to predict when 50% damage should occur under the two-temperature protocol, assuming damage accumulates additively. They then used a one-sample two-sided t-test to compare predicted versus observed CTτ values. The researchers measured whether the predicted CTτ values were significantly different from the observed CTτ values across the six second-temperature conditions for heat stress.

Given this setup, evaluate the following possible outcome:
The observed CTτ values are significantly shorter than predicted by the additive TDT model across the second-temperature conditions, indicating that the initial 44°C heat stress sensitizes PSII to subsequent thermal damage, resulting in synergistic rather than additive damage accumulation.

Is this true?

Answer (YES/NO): NO